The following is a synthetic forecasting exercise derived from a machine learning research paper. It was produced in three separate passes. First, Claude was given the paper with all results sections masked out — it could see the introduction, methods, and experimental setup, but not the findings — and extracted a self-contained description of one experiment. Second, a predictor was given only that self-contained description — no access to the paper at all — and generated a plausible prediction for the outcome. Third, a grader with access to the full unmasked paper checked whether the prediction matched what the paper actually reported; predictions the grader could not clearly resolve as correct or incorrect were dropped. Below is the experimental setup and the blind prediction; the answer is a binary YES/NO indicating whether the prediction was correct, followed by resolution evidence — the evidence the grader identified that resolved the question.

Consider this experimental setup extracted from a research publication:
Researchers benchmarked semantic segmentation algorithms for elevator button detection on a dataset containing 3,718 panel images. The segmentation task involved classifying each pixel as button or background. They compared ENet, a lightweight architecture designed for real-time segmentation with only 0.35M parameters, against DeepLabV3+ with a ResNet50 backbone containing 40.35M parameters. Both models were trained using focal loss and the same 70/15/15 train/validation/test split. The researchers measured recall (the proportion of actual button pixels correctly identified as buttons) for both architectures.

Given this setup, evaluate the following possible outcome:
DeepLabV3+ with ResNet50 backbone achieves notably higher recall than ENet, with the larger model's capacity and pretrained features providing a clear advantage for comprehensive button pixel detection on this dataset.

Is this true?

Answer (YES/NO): NO